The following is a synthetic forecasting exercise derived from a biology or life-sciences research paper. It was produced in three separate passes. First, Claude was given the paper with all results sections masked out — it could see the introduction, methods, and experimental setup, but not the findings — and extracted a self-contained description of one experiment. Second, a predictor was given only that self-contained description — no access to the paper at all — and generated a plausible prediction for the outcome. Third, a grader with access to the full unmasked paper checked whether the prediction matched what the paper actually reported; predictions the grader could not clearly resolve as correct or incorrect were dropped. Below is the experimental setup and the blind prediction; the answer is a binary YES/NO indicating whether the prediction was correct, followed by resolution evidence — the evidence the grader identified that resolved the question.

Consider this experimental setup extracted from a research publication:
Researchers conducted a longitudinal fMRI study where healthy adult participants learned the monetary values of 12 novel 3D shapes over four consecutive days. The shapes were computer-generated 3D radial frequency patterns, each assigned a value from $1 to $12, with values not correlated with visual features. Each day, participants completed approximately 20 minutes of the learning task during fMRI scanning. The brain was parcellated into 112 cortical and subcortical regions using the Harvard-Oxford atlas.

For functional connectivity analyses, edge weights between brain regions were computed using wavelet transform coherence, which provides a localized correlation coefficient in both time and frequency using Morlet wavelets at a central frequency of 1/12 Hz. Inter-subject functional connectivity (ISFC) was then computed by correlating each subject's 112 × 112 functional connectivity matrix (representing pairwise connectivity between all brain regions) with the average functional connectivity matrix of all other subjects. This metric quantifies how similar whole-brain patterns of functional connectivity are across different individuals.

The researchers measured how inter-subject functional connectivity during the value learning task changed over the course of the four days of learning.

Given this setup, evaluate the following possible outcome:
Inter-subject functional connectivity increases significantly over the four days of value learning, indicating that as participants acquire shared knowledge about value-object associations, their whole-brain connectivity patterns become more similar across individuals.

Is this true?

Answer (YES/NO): NO